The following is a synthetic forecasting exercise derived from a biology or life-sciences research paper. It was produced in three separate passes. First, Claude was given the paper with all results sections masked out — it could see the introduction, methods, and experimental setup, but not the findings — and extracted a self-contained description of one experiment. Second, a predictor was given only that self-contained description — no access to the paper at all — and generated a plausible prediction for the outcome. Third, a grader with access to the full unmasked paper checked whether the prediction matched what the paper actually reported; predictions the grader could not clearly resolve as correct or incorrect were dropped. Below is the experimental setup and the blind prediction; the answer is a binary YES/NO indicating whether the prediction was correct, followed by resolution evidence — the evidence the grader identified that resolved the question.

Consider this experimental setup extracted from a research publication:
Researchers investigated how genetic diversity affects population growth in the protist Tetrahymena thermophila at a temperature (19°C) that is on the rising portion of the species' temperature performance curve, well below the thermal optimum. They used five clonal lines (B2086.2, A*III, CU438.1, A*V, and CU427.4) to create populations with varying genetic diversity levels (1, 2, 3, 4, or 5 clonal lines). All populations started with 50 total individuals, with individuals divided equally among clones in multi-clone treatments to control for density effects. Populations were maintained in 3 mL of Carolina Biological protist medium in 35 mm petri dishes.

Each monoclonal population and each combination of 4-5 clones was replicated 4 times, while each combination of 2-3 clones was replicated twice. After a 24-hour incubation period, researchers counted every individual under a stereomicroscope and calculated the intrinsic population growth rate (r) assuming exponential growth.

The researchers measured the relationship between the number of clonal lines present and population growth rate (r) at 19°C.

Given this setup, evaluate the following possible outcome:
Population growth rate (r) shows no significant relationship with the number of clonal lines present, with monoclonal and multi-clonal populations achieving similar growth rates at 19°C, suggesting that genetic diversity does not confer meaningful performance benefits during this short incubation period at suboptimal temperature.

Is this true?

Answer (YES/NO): NO